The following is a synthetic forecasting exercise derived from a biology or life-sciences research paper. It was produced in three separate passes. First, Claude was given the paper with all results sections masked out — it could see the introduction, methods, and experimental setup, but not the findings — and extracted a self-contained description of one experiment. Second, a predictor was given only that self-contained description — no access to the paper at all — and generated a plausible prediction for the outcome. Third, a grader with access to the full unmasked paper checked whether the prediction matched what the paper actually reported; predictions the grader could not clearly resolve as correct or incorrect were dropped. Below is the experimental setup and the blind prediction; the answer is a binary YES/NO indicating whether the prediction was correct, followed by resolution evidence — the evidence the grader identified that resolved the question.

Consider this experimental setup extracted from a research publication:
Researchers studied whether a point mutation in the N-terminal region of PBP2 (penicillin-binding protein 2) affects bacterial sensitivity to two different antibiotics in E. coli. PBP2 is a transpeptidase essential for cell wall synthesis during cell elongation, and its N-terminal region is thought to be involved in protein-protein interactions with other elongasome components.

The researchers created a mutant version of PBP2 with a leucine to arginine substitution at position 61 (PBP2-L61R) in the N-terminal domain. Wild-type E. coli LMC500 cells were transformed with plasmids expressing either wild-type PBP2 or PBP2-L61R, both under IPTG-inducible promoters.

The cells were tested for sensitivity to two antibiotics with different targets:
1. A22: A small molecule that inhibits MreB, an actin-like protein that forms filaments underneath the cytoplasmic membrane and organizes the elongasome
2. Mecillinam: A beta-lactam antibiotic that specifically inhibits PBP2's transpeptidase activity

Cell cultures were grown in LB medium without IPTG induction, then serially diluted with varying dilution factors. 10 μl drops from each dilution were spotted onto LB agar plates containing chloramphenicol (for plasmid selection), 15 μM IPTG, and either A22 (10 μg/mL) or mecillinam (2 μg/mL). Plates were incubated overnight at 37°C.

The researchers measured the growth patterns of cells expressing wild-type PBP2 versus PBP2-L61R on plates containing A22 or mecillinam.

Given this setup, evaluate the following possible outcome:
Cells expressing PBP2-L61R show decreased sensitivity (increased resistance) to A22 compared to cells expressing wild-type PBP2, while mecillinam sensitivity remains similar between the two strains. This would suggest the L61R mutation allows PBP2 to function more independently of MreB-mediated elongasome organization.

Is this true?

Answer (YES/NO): NO